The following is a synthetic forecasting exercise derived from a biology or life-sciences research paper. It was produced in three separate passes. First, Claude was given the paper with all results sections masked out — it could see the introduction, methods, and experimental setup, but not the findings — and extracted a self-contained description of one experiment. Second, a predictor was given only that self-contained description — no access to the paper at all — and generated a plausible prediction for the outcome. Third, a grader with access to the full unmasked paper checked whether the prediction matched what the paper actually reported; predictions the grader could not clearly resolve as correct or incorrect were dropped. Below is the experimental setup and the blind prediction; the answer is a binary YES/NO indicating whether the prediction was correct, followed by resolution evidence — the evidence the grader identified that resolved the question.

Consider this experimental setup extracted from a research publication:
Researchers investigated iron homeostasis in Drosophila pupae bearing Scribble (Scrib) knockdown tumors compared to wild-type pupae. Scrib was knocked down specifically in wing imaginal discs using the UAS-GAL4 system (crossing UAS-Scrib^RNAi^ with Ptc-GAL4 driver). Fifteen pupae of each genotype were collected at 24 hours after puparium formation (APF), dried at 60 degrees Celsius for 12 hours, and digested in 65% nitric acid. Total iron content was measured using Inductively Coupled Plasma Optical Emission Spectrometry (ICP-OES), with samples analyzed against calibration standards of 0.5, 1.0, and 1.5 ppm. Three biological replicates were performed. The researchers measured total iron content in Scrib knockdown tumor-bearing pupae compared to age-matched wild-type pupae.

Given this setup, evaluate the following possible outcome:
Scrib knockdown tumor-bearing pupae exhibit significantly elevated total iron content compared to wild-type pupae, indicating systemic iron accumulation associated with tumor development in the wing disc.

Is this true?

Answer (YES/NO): NO